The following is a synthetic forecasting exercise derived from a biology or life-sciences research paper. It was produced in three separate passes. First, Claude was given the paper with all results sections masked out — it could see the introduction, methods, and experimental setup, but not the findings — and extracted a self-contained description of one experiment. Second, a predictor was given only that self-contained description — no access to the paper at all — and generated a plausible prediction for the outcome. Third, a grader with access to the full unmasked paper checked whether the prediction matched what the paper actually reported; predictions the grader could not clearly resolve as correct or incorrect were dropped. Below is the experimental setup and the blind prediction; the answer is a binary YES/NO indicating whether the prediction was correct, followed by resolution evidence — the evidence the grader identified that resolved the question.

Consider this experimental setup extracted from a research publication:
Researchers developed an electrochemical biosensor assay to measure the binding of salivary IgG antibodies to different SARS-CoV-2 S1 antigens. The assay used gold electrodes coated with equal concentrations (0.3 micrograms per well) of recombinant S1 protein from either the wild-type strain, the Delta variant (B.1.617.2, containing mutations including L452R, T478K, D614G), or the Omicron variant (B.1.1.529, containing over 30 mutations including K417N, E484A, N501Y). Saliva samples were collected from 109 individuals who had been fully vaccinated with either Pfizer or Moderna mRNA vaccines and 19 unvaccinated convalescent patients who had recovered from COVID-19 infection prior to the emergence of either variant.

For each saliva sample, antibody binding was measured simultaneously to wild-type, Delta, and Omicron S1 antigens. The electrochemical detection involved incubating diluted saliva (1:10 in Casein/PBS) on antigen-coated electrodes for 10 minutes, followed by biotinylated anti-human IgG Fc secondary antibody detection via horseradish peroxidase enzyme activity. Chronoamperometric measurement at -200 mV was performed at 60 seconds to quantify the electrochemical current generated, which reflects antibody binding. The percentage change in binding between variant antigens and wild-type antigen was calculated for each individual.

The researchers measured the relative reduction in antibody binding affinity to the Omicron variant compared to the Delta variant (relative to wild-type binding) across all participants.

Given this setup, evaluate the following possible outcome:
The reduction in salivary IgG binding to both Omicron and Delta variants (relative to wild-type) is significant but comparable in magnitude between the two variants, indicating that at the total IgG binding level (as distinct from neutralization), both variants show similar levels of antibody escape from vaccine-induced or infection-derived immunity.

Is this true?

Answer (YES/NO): NO